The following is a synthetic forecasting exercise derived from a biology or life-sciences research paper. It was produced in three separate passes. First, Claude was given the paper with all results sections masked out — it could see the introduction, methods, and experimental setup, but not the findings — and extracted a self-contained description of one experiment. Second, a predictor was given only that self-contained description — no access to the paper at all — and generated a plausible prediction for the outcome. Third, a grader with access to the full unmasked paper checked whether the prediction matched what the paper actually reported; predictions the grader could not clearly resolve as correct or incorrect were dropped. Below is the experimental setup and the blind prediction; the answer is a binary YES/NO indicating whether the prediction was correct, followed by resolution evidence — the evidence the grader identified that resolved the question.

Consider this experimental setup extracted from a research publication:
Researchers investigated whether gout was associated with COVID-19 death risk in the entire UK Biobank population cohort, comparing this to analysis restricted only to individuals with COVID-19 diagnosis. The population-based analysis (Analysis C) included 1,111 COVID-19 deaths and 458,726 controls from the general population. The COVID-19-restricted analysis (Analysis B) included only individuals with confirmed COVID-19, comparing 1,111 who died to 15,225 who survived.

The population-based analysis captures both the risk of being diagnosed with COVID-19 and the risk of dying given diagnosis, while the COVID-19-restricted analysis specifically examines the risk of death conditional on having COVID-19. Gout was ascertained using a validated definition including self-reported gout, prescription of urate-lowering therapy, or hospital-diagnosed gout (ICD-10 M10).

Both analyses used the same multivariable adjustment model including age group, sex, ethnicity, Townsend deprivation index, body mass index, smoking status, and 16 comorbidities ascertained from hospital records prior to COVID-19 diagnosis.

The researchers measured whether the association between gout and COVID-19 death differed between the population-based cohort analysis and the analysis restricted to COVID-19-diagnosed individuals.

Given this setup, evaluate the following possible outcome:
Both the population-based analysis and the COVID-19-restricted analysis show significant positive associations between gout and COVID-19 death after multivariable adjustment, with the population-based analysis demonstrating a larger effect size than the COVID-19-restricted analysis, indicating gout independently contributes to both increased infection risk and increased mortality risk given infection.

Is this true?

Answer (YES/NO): NO